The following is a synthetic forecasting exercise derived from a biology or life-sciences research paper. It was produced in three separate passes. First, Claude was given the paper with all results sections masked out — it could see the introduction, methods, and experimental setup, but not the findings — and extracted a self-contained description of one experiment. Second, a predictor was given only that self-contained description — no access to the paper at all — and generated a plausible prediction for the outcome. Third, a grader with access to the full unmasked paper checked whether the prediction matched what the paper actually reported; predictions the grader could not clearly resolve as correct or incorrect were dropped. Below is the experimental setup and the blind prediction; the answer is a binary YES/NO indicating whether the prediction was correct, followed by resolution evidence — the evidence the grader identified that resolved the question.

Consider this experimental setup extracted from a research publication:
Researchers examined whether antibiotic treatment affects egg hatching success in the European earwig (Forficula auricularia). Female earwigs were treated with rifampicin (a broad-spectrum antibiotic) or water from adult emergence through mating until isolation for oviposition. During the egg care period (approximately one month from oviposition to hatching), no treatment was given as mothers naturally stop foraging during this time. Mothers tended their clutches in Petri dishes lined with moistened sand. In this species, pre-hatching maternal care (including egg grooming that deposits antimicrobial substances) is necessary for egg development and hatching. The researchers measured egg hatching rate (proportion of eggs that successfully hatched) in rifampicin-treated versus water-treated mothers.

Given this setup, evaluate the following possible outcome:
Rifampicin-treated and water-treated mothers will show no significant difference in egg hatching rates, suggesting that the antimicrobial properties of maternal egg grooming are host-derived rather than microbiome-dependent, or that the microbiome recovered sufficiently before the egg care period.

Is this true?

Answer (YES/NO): YES